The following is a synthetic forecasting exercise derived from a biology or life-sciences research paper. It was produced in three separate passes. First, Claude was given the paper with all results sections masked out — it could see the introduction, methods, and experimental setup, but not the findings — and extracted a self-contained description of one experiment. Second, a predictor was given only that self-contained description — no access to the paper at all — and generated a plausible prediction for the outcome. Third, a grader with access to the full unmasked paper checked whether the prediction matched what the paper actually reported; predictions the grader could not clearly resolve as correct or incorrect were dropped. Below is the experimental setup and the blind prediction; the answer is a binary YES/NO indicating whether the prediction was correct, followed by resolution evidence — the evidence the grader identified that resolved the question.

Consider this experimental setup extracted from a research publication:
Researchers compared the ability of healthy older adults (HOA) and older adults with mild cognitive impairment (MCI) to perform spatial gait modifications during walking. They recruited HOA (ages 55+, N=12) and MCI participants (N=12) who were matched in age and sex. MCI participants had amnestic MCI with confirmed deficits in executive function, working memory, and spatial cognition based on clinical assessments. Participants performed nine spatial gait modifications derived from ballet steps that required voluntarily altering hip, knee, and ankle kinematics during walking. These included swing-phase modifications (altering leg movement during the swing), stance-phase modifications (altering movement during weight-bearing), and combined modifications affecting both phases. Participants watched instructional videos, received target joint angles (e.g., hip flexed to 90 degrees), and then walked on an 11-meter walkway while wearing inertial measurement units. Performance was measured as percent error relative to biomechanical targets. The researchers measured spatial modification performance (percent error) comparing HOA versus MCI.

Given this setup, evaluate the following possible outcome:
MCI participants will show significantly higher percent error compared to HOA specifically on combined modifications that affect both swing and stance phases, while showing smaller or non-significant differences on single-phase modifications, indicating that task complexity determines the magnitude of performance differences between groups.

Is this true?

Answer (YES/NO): NO